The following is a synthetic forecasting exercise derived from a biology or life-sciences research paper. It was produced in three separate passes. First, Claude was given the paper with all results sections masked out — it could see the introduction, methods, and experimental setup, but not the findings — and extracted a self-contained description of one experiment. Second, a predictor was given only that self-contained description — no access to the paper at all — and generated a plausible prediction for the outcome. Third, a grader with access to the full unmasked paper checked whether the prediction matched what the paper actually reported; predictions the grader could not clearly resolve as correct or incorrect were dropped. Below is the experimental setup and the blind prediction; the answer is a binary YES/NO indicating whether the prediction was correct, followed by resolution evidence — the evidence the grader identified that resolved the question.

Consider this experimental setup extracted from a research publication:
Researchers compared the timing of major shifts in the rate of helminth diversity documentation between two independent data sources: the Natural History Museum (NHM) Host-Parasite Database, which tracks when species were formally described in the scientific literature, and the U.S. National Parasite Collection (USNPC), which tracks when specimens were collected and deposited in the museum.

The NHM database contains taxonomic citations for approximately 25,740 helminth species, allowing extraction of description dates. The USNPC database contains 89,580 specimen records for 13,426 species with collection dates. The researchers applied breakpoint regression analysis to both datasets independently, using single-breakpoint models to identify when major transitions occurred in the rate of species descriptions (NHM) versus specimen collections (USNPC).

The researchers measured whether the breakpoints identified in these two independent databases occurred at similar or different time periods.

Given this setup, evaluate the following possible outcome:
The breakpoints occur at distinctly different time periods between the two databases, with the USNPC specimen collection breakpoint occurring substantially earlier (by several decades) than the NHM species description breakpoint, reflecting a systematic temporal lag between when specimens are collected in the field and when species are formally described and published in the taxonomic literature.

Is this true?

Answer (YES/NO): NO